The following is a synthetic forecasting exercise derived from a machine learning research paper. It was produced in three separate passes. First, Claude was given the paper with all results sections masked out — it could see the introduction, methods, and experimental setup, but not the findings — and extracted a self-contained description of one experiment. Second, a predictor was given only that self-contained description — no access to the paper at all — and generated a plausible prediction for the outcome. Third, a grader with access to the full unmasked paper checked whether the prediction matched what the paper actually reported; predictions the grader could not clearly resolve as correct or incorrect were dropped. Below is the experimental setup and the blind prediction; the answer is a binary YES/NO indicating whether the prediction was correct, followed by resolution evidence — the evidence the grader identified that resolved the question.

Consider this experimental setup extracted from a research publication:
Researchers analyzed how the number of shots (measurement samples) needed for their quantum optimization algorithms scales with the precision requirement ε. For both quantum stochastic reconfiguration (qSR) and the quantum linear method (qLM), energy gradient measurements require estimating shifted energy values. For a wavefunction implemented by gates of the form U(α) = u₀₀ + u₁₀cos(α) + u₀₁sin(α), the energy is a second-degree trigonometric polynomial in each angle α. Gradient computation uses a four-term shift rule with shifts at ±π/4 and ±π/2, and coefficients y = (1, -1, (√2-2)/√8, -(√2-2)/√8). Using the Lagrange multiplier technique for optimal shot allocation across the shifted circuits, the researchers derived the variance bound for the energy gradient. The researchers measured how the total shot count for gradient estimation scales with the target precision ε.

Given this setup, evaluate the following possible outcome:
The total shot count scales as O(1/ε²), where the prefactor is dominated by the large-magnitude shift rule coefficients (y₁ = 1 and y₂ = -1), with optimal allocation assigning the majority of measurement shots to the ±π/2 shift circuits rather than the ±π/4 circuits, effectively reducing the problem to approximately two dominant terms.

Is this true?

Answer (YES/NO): NO